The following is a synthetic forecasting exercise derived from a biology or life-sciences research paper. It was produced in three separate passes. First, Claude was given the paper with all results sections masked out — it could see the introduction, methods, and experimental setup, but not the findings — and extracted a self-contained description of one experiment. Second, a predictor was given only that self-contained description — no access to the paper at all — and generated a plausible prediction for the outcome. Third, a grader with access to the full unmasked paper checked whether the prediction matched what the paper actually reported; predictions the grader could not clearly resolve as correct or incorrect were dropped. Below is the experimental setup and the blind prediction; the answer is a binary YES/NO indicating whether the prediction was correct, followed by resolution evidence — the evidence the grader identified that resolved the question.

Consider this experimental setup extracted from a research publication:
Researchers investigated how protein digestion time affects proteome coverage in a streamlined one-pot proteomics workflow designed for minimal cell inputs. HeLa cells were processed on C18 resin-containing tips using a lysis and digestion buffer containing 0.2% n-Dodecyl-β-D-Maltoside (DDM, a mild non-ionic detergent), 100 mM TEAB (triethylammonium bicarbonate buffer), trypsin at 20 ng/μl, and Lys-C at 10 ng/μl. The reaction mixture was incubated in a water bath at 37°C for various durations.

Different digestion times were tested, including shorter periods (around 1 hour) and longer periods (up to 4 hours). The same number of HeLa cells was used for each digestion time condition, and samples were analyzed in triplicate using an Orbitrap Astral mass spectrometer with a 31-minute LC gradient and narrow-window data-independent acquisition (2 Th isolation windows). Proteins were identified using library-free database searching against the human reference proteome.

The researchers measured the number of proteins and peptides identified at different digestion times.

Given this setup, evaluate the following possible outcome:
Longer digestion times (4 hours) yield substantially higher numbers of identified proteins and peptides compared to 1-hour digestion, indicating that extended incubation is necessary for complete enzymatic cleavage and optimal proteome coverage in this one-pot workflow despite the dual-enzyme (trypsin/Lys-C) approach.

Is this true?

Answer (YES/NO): NO